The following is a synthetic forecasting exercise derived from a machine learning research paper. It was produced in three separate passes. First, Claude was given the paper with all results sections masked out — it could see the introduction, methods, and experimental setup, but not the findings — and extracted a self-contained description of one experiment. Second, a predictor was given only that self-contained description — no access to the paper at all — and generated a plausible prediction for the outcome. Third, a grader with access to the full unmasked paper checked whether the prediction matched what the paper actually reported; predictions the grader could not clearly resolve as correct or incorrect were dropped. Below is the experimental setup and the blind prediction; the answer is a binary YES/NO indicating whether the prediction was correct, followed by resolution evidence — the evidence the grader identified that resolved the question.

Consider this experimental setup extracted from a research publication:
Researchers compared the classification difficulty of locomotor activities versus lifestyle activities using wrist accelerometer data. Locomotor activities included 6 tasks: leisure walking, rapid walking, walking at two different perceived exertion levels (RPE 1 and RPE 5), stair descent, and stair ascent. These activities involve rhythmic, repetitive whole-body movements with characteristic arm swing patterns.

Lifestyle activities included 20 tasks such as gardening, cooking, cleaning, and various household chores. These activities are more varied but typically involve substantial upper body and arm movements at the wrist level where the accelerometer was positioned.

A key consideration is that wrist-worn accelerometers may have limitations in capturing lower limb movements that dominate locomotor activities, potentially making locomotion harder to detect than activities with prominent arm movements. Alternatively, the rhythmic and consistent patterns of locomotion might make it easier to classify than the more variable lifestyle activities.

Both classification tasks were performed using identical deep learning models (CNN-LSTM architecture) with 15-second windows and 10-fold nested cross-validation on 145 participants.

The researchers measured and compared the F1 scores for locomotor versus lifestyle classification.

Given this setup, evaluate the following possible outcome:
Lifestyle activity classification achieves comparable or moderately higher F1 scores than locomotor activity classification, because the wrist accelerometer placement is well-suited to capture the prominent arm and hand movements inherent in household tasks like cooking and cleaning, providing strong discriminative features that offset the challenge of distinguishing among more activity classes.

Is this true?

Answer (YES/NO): NO